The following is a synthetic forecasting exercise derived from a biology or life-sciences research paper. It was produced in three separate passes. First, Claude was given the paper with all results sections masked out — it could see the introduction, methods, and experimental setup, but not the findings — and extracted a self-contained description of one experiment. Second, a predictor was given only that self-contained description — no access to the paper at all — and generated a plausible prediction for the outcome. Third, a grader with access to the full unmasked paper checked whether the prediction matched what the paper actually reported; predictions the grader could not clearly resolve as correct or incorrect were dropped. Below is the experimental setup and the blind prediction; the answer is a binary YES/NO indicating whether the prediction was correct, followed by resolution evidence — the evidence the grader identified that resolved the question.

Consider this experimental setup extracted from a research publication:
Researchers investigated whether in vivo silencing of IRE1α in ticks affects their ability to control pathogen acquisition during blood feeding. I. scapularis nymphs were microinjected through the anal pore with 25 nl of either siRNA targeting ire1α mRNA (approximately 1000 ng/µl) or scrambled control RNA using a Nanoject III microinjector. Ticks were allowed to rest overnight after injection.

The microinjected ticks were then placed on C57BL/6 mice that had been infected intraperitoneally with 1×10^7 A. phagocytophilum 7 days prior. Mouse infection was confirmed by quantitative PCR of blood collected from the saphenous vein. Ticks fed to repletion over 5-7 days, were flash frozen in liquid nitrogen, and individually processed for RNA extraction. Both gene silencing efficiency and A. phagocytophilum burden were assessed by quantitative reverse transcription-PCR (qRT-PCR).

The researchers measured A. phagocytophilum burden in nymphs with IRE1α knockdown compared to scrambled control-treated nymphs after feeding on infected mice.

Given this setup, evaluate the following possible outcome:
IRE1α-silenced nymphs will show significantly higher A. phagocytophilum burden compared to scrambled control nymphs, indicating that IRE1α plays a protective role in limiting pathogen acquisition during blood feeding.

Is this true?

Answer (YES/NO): YES